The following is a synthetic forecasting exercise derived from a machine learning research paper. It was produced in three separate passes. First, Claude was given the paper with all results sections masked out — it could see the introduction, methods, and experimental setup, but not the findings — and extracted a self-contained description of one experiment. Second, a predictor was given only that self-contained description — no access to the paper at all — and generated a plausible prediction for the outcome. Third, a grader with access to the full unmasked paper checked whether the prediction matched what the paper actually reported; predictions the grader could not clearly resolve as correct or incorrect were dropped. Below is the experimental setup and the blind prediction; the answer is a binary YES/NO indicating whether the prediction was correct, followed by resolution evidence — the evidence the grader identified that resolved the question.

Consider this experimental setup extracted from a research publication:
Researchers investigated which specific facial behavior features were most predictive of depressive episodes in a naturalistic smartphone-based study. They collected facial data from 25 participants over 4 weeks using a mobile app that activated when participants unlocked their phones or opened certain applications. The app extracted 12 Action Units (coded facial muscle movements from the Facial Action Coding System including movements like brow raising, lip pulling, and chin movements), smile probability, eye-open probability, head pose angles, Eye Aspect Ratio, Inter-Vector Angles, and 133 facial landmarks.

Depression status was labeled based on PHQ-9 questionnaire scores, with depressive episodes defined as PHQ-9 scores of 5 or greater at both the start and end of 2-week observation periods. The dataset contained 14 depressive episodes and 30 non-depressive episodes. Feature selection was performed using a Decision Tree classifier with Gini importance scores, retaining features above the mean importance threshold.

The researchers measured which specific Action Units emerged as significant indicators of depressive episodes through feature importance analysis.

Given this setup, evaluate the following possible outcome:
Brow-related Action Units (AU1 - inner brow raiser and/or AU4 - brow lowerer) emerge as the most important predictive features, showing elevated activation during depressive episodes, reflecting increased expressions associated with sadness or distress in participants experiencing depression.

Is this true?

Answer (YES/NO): NO